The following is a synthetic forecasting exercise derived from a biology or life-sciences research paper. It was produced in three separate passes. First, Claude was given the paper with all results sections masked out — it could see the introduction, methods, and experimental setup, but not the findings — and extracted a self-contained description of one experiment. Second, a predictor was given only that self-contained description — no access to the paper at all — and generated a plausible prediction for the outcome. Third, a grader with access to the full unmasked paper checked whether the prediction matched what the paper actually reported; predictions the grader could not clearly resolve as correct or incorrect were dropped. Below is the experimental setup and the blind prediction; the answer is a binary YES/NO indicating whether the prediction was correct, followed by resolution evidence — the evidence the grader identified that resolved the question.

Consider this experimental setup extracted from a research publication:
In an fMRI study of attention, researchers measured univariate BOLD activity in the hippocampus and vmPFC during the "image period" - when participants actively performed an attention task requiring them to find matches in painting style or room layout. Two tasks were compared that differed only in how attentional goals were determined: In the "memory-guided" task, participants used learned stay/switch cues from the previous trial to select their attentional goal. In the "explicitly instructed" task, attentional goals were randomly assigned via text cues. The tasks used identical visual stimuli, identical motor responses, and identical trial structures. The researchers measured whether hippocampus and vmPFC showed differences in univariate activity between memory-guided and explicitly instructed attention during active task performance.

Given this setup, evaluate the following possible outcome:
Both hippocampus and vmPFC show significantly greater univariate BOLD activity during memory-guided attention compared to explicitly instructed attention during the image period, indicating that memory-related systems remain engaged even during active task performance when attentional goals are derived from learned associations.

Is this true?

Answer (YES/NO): YES